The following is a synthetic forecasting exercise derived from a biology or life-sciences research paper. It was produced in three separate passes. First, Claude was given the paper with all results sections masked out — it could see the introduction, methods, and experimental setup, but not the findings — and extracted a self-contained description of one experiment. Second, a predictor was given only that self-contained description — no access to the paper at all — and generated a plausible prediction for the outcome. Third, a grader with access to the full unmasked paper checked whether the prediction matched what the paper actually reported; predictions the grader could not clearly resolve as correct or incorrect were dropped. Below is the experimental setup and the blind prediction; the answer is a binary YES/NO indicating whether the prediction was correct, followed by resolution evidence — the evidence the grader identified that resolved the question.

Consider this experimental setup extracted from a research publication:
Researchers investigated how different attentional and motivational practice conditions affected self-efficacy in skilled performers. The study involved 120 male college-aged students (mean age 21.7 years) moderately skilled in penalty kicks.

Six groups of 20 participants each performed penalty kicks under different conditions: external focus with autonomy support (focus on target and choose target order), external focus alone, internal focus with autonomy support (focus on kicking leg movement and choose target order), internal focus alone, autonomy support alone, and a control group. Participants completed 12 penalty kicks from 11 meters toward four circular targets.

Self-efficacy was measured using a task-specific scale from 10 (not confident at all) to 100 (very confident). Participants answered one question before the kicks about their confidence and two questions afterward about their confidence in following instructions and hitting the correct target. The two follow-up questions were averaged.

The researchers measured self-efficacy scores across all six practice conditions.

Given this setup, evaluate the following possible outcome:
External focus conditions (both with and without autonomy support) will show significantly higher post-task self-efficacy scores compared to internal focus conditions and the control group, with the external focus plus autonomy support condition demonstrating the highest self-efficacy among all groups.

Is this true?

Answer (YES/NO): NO